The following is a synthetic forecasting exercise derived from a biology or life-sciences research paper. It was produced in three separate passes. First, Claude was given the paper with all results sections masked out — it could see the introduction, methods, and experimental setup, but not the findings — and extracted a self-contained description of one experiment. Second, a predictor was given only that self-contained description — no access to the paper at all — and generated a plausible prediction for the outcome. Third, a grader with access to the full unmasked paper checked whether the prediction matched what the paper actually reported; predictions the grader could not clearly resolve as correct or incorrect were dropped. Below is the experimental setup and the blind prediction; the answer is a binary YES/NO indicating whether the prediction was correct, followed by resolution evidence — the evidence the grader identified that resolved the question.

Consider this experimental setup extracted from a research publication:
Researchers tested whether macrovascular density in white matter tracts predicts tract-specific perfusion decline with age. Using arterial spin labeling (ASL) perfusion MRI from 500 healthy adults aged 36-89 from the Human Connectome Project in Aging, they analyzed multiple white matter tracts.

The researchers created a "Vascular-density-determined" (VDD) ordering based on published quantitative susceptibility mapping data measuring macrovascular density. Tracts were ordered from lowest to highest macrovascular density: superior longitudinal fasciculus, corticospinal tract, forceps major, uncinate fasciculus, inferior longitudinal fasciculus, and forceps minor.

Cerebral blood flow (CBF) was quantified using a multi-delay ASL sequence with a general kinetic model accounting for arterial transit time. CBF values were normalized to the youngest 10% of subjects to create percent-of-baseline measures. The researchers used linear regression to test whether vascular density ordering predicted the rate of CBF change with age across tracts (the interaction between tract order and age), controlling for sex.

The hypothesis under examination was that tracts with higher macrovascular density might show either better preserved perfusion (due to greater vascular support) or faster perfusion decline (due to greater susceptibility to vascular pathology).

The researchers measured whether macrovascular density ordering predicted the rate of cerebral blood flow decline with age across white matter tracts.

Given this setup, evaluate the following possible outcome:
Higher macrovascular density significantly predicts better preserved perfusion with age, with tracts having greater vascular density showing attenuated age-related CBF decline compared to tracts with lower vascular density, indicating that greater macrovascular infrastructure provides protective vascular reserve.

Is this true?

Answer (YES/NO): NO